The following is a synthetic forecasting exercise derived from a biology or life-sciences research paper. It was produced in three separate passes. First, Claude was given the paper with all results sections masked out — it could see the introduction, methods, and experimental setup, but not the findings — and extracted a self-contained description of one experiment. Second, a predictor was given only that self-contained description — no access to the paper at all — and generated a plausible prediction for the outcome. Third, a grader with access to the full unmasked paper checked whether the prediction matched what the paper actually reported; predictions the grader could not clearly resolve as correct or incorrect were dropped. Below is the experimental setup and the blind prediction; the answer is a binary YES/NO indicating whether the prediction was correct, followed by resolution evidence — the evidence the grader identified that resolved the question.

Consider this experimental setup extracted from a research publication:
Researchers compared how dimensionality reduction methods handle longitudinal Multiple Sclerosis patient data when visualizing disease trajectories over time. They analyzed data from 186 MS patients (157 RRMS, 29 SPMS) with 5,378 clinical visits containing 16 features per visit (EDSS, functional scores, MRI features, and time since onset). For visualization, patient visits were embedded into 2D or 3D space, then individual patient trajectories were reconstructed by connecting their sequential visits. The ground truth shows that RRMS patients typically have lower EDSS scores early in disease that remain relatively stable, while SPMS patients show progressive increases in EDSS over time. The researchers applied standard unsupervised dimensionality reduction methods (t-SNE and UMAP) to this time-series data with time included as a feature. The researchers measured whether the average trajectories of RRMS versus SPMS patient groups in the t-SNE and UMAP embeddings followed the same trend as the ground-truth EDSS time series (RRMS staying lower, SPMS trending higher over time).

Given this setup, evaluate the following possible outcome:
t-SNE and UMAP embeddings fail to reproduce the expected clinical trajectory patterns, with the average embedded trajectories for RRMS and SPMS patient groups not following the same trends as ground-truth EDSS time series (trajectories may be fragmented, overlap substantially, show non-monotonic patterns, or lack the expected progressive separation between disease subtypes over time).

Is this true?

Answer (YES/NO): YES